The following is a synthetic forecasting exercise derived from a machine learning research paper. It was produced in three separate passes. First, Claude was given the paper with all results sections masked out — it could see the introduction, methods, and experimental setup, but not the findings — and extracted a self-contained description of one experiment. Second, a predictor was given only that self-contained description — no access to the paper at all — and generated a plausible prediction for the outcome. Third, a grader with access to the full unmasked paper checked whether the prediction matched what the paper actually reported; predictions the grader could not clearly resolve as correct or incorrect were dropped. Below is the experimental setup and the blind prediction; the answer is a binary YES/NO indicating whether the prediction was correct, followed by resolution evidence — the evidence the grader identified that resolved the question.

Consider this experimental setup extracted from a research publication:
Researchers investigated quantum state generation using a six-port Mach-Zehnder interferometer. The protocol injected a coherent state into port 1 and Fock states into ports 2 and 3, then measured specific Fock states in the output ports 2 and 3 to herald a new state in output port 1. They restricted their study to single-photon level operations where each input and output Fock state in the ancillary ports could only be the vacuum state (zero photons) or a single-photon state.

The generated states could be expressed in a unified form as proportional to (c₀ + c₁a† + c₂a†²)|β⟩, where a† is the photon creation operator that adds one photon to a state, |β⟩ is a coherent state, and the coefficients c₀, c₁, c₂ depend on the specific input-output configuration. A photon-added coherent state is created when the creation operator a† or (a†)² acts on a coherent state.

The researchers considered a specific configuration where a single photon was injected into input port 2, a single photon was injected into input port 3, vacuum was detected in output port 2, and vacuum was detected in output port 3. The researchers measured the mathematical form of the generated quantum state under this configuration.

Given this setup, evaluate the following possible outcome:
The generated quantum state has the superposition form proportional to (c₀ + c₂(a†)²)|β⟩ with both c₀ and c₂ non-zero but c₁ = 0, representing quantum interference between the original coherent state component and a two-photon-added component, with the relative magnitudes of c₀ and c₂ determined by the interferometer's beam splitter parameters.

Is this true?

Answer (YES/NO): NO